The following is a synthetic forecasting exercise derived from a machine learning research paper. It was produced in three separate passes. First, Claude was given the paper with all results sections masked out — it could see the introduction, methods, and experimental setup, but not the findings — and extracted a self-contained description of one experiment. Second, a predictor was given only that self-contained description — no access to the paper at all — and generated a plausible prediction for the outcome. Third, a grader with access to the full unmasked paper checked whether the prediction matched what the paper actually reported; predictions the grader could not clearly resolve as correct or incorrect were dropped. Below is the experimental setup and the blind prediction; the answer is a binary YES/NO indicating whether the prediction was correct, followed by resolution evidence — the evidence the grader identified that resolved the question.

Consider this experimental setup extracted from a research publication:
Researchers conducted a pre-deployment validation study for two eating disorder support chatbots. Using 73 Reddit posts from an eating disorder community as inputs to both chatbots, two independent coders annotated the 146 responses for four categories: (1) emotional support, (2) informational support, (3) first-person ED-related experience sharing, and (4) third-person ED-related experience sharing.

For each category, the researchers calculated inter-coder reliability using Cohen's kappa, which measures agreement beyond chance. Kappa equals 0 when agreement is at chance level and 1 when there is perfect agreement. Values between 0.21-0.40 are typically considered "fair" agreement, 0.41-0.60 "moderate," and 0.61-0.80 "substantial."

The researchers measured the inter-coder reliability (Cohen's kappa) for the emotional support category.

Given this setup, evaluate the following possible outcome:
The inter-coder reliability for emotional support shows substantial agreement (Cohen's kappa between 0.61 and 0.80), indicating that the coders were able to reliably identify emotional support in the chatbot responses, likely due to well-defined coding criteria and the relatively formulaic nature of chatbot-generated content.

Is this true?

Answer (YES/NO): YES